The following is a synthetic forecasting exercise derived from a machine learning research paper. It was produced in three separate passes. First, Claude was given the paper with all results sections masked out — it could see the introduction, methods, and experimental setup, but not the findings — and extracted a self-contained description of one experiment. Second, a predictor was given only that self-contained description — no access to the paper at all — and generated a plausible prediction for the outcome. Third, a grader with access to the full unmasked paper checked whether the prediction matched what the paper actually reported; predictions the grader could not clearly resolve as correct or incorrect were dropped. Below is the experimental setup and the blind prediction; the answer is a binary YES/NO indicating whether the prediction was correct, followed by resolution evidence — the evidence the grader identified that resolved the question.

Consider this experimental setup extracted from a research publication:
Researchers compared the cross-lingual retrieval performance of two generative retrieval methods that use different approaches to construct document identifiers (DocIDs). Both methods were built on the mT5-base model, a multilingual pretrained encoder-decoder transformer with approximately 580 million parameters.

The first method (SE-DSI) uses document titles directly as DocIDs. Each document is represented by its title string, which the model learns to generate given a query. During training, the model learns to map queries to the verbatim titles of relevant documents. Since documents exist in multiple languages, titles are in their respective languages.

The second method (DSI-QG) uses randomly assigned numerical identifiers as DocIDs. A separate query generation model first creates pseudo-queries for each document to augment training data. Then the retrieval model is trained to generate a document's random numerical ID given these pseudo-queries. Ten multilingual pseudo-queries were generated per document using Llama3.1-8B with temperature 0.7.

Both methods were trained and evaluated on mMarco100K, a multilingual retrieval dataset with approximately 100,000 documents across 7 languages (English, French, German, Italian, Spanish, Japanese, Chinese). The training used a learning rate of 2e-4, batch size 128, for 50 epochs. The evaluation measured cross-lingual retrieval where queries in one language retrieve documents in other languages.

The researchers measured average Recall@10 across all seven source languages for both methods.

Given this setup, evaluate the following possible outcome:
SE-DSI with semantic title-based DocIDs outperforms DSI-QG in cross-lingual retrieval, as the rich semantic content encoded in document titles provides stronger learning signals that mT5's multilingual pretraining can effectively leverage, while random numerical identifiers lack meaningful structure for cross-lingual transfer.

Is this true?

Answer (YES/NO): YES